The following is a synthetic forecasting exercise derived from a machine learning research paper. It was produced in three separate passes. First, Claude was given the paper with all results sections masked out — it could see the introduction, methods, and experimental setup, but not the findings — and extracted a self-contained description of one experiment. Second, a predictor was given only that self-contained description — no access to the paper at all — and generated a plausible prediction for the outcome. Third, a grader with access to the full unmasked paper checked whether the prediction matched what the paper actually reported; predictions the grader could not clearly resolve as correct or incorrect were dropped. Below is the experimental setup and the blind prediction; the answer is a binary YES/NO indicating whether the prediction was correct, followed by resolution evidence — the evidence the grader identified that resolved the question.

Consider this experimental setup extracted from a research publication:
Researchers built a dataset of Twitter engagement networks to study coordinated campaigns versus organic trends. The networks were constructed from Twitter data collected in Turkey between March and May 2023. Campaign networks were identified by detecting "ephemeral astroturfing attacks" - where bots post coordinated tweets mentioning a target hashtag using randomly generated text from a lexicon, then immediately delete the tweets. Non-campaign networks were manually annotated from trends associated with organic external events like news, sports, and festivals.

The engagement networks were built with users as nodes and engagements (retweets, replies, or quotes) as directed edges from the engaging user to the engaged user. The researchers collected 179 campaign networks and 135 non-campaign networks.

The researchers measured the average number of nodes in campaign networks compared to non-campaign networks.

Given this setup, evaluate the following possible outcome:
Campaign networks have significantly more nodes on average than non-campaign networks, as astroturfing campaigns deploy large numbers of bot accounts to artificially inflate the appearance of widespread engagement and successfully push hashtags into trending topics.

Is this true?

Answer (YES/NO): NO